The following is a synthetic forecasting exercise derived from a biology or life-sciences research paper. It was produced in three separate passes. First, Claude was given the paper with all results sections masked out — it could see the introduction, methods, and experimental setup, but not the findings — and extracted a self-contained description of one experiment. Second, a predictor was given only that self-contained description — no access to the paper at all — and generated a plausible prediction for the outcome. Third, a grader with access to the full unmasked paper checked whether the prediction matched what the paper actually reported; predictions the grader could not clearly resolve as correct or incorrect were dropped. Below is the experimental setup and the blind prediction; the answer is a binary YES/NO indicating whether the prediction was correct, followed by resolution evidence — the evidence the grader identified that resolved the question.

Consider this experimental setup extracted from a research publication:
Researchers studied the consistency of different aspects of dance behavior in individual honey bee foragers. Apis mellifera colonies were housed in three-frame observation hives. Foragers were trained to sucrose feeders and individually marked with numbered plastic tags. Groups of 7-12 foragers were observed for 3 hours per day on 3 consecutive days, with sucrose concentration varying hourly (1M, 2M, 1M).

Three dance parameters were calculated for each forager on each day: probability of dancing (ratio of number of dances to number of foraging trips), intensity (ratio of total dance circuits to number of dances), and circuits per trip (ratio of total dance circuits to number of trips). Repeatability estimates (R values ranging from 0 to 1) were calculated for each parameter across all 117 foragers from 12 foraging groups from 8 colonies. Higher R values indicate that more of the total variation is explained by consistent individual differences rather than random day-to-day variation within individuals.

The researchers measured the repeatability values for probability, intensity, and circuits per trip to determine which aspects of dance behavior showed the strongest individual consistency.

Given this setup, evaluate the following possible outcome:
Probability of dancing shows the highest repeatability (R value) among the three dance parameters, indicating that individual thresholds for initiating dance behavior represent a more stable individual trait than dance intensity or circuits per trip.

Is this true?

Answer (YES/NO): YES